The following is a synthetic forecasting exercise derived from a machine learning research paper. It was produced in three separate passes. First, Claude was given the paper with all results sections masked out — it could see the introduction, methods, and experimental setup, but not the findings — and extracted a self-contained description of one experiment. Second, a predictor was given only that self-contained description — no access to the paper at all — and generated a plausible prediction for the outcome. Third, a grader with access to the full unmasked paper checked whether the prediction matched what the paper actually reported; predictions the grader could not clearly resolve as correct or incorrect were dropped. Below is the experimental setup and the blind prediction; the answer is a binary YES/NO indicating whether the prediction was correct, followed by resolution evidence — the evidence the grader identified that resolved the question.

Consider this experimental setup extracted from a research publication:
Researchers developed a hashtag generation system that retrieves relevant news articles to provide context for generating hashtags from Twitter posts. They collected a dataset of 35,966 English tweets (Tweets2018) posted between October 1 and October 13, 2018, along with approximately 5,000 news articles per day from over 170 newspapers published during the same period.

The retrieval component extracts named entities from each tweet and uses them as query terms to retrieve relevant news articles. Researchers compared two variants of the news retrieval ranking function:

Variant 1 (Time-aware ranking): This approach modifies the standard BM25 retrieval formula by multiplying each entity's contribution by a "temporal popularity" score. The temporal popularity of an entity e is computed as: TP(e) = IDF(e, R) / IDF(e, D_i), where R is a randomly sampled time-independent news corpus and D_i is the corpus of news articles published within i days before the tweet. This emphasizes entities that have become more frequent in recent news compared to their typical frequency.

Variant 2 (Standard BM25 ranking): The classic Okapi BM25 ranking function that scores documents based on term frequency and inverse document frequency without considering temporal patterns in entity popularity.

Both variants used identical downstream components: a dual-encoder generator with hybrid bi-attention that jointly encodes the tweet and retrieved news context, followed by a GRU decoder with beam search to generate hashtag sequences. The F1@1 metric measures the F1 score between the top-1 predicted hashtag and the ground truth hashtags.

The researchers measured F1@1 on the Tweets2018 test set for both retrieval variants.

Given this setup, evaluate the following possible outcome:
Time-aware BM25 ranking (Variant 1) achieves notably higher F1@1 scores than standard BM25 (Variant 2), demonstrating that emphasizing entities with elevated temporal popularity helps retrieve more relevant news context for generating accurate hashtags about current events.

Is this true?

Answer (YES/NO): YES